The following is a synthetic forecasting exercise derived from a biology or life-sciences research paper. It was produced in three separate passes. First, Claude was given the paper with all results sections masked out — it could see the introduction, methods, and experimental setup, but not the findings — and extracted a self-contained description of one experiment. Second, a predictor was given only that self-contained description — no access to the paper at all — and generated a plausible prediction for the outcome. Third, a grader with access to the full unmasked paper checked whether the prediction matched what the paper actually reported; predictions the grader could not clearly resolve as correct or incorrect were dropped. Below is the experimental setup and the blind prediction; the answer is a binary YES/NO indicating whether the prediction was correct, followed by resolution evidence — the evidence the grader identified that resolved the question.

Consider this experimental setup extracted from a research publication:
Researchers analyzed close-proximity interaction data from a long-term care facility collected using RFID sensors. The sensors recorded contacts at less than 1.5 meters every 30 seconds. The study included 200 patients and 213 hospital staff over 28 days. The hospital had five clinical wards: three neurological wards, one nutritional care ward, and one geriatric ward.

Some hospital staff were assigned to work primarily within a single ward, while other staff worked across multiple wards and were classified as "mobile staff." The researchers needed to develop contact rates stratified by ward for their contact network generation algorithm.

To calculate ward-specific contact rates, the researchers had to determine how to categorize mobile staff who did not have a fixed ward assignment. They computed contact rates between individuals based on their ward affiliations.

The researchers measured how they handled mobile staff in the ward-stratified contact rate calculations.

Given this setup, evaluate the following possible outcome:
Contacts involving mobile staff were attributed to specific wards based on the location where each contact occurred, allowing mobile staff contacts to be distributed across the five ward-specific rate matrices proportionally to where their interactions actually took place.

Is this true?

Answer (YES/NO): NO